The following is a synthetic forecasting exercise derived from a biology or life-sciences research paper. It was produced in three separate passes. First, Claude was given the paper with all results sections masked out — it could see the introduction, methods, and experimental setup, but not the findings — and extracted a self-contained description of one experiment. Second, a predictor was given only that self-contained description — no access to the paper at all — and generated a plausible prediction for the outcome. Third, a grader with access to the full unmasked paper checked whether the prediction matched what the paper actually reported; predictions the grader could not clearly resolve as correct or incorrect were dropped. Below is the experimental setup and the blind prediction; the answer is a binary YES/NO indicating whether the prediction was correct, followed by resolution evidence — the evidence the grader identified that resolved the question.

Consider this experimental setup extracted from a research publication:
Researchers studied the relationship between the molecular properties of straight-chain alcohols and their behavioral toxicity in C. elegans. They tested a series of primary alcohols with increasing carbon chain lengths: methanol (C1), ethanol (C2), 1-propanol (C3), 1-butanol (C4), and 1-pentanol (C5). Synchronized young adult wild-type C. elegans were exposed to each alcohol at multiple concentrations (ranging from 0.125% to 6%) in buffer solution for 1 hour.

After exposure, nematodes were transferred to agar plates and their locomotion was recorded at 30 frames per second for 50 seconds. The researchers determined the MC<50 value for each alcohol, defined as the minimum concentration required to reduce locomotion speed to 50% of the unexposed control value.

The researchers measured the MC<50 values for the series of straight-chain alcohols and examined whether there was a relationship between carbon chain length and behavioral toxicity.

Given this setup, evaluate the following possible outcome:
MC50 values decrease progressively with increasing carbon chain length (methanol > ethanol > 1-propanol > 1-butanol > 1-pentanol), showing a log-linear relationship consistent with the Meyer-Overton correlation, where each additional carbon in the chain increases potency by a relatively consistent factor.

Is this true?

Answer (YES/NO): NO